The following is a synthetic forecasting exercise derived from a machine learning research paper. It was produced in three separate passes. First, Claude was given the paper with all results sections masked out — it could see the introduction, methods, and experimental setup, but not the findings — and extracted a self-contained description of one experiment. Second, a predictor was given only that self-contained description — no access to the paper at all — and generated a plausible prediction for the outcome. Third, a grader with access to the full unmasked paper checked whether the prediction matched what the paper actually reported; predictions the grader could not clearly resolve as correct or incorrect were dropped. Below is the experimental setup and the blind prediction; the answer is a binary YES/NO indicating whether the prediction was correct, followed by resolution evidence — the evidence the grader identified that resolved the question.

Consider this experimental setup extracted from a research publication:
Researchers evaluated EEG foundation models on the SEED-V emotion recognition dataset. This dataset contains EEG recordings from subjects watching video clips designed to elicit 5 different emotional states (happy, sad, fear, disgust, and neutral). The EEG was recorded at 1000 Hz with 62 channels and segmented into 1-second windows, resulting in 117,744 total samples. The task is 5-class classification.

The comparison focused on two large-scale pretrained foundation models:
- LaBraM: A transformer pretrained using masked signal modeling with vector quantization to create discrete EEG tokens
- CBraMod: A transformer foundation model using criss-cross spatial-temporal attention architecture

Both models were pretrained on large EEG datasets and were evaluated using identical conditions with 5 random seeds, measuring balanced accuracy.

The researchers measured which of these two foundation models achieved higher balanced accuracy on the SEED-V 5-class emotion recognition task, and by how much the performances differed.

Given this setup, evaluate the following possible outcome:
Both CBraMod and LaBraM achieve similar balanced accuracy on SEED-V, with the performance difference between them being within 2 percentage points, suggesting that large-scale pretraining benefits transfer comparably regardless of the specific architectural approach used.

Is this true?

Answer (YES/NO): YES